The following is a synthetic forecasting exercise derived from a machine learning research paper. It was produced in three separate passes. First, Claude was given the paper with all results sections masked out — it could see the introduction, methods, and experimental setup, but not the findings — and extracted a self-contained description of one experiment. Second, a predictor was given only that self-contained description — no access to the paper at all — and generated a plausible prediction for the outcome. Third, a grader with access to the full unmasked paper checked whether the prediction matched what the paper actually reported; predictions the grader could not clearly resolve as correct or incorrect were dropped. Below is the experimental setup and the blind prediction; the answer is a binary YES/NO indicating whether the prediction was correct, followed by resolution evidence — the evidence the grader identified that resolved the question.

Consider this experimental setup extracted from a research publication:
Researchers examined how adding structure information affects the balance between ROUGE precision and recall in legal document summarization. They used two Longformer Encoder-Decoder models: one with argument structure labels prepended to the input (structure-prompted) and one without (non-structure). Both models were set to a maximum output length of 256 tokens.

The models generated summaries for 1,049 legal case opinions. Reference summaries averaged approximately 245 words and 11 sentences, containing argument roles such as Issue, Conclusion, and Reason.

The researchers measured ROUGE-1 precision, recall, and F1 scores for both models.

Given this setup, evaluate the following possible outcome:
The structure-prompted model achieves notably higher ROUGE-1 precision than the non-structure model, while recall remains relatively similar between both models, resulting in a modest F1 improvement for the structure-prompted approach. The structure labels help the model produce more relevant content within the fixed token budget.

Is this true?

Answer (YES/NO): NO